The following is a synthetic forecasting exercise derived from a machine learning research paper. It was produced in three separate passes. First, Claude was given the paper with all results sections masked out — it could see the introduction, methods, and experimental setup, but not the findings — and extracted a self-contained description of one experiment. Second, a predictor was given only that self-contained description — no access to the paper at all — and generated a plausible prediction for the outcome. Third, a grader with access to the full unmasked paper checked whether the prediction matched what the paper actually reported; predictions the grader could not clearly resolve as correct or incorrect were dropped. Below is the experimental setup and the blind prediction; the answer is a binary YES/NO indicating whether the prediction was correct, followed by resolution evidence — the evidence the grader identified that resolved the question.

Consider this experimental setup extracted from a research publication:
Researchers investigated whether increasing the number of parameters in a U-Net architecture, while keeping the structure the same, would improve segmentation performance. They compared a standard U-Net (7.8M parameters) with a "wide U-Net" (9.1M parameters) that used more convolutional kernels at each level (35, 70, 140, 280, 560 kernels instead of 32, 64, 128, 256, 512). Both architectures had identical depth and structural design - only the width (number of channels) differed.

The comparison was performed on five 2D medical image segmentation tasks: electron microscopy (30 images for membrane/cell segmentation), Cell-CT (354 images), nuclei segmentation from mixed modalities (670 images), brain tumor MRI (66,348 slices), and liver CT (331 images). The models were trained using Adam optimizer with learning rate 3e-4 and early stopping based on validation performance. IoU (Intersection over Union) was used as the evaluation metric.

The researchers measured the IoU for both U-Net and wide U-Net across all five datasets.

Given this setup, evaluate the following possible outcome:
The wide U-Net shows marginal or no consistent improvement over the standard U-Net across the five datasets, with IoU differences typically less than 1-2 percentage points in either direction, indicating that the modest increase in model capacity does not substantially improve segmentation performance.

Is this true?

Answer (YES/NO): NO